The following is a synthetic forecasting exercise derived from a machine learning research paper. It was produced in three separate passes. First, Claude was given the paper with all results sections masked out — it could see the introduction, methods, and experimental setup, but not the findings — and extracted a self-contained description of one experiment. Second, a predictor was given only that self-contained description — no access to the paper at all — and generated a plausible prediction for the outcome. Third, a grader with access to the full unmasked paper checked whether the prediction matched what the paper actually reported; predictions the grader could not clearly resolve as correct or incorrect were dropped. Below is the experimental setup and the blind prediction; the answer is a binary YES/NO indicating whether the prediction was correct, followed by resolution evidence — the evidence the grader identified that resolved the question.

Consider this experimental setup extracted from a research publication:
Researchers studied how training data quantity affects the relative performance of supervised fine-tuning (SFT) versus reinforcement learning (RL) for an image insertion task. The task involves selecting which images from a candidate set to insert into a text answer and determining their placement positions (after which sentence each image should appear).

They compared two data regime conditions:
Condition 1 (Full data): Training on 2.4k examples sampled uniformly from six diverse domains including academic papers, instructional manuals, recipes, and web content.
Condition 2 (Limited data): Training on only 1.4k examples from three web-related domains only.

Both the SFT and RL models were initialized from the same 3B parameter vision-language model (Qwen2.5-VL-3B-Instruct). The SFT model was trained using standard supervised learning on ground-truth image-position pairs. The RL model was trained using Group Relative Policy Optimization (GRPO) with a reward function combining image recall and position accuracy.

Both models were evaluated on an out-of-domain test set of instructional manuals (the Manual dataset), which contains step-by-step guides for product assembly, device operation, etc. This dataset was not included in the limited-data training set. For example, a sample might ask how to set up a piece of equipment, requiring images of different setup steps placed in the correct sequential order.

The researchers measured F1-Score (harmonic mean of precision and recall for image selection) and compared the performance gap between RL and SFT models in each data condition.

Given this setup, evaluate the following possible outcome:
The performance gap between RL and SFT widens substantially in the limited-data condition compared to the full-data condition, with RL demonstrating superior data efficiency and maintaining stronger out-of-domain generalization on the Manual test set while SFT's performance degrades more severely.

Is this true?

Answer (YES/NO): YES